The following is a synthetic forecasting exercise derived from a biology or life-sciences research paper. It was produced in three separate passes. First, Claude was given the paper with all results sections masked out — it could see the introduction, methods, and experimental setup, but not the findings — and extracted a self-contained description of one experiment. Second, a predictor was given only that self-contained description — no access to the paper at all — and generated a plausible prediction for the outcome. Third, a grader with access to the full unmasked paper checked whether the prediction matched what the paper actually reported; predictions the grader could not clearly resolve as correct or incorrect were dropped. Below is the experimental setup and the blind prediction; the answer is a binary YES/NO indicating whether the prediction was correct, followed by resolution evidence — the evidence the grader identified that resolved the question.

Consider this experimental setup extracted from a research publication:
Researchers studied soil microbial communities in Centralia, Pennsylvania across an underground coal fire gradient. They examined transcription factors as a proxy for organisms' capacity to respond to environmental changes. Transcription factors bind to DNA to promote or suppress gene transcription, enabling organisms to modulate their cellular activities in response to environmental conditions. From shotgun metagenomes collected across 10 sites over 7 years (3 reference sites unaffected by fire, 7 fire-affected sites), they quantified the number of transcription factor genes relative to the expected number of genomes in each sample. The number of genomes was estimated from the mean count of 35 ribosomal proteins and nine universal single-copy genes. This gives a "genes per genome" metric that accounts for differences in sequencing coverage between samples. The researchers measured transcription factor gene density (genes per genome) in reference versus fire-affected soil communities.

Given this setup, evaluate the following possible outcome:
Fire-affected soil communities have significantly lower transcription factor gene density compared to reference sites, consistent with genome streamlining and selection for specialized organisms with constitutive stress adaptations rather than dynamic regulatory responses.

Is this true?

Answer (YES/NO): NO